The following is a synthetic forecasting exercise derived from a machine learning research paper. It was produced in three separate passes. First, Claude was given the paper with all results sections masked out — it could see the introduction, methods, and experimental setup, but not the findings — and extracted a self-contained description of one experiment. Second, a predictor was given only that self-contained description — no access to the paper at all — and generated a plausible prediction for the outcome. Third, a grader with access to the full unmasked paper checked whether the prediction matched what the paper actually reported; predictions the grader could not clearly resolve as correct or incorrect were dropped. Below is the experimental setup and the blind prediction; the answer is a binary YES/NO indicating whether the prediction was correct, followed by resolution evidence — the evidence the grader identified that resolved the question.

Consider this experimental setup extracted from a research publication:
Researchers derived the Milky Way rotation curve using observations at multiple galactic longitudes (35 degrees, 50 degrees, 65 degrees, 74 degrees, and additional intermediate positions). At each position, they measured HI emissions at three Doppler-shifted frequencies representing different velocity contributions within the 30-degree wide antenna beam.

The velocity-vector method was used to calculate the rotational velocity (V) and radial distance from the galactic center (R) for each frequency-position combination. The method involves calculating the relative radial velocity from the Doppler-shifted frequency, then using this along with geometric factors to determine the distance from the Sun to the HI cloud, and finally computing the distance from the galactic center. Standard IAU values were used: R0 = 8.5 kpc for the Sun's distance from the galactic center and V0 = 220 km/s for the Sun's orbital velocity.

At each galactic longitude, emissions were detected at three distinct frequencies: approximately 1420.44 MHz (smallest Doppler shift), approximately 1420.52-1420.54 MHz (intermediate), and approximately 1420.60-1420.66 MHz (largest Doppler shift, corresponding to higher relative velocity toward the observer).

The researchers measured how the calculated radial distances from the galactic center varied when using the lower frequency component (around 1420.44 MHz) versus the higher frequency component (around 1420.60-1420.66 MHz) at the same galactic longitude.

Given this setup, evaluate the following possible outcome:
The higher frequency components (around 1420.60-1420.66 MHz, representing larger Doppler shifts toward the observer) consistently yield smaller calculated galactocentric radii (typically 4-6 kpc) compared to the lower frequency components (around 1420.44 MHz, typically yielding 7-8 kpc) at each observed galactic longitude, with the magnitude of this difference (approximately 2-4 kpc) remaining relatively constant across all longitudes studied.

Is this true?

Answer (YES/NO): NO